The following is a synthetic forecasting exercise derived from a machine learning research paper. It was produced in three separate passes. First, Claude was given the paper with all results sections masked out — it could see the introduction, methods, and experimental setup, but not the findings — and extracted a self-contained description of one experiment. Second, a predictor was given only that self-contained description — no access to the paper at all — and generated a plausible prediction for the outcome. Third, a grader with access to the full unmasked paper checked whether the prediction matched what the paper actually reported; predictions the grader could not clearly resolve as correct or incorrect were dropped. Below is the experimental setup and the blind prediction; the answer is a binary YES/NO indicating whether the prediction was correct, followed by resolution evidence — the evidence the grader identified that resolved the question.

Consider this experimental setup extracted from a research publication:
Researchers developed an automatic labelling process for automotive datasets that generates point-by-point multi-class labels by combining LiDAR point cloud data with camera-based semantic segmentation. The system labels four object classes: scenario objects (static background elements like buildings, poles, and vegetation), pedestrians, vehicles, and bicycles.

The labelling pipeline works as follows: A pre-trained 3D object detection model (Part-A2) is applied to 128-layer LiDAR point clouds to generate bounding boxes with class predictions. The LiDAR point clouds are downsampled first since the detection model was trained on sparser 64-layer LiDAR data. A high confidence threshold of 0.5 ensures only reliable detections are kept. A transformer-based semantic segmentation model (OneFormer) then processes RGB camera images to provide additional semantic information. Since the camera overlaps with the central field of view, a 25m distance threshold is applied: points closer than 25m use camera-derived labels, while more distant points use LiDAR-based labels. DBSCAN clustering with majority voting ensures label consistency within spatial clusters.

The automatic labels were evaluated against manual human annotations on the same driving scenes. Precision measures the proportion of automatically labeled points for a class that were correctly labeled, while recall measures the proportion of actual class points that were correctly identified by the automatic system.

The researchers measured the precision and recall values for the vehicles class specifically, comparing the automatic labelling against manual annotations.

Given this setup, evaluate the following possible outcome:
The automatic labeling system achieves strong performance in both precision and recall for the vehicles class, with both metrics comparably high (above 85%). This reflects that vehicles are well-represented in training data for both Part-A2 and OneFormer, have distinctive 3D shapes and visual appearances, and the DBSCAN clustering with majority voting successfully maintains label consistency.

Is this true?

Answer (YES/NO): NO